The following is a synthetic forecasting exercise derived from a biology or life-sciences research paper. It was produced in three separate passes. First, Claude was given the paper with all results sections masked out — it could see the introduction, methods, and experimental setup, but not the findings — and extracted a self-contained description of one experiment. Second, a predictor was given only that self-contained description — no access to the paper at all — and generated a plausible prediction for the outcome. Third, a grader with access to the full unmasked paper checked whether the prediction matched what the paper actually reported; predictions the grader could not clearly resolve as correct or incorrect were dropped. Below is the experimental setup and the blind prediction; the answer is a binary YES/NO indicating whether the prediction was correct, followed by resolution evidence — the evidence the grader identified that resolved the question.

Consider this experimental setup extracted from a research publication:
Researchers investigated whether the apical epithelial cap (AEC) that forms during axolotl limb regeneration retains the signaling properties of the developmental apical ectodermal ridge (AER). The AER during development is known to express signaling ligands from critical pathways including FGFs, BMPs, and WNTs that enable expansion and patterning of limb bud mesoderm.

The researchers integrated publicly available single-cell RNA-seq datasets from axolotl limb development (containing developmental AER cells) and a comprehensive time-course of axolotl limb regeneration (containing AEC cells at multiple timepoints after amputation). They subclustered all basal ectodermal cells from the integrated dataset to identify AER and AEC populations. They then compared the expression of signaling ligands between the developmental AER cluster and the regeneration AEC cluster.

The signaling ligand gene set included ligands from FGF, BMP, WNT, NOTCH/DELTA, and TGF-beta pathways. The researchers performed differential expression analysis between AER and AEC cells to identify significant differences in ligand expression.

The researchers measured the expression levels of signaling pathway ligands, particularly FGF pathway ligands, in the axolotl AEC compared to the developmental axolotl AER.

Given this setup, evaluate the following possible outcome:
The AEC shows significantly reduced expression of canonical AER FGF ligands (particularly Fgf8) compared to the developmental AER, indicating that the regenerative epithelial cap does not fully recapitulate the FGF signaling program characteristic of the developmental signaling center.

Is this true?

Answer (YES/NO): NO